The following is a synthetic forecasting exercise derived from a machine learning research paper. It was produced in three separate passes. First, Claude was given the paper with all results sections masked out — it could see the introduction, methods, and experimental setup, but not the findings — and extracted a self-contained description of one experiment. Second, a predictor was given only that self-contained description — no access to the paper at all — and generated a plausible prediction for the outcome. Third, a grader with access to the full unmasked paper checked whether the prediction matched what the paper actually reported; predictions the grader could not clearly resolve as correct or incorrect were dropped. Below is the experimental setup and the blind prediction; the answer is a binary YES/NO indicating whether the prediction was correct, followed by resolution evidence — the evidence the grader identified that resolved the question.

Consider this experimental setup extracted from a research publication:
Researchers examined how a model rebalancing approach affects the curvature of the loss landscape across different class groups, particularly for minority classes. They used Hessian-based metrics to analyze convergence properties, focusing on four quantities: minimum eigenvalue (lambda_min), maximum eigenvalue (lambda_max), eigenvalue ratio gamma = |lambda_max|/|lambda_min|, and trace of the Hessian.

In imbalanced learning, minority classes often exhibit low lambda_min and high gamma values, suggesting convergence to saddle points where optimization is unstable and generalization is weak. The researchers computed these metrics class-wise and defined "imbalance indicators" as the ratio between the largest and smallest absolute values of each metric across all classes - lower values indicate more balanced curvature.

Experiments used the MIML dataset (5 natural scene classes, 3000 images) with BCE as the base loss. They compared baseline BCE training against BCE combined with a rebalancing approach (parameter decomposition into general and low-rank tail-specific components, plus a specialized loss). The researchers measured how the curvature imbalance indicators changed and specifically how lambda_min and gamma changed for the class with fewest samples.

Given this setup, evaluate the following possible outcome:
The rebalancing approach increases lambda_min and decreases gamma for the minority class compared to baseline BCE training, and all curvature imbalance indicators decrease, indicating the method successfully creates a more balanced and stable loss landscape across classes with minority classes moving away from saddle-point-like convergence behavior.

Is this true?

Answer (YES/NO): YES